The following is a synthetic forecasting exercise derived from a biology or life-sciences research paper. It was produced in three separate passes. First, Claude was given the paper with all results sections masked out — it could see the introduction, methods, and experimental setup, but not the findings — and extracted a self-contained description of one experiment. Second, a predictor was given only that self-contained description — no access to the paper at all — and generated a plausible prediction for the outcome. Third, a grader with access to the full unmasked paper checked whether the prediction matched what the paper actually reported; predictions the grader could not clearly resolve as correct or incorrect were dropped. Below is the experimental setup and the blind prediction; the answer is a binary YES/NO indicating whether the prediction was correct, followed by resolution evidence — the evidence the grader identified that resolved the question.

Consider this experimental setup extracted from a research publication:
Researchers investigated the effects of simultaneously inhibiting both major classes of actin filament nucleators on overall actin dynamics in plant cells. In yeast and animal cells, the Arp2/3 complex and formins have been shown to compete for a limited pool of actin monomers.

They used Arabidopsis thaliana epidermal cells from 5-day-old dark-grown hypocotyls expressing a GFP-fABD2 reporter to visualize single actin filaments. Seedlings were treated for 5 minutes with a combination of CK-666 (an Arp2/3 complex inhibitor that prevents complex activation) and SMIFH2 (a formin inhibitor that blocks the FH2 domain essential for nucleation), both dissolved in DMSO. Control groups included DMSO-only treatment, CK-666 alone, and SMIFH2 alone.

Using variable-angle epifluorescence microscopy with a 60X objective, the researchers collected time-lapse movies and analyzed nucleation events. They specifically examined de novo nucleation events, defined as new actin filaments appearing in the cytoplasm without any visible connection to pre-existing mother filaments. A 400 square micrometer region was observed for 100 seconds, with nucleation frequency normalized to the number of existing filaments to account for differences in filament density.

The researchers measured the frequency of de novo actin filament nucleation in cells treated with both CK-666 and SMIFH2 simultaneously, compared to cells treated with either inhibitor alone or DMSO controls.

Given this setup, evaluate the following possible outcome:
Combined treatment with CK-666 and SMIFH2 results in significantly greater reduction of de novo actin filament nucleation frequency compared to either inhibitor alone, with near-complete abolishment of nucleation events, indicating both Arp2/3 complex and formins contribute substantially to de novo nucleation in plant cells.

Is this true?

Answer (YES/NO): NO